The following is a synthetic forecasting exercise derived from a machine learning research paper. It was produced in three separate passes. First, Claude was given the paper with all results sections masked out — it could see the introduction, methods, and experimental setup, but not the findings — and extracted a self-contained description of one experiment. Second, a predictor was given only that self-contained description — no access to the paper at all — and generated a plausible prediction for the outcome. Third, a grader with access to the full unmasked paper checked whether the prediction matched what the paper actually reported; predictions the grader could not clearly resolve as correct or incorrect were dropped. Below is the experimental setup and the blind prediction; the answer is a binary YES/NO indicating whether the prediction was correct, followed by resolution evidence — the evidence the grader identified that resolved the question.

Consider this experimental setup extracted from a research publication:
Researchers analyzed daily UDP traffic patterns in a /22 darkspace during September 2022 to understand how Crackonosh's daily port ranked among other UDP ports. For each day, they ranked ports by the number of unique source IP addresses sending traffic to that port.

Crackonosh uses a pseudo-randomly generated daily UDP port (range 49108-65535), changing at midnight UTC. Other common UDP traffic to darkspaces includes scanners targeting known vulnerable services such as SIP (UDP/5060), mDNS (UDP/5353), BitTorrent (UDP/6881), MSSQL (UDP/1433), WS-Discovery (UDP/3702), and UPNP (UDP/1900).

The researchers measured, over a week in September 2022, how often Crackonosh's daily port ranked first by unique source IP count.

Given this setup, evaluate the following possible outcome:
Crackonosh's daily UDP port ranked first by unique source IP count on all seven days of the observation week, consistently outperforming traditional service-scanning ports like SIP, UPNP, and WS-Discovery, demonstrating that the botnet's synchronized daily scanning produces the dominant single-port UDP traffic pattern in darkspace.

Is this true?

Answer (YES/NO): NO